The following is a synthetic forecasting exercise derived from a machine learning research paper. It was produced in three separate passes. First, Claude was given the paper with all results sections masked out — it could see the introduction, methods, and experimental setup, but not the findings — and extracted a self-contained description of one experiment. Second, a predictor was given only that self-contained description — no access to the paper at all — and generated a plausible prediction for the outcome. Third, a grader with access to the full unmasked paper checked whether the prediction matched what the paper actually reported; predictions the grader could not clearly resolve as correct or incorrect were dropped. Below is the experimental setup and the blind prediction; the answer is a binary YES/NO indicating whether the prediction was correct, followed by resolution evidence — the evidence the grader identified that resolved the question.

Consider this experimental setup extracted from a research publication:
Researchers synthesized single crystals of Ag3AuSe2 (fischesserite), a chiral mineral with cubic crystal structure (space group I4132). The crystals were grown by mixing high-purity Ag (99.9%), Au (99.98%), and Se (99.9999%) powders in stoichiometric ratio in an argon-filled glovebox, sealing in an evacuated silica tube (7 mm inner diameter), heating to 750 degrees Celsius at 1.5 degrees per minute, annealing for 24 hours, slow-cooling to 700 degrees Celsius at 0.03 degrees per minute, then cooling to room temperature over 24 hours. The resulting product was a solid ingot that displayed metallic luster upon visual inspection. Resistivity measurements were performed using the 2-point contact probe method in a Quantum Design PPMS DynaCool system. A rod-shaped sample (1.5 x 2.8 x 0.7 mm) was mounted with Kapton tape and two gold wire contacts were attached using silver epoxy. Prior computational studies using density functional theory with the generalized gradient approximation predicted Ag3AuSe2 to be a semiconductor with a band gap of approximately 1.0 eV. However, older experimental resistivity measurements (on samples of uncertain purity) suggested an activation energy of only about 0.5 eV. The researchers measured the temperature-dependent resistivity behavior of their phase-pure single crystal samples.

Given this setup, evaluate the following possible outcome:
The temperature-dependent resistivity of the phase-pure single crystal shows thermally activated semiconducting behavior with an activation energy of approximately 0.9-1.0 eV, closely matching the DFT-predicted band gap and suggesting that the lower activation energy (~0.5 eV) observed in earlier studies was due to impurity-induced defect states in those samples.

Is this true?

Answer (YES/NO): NO